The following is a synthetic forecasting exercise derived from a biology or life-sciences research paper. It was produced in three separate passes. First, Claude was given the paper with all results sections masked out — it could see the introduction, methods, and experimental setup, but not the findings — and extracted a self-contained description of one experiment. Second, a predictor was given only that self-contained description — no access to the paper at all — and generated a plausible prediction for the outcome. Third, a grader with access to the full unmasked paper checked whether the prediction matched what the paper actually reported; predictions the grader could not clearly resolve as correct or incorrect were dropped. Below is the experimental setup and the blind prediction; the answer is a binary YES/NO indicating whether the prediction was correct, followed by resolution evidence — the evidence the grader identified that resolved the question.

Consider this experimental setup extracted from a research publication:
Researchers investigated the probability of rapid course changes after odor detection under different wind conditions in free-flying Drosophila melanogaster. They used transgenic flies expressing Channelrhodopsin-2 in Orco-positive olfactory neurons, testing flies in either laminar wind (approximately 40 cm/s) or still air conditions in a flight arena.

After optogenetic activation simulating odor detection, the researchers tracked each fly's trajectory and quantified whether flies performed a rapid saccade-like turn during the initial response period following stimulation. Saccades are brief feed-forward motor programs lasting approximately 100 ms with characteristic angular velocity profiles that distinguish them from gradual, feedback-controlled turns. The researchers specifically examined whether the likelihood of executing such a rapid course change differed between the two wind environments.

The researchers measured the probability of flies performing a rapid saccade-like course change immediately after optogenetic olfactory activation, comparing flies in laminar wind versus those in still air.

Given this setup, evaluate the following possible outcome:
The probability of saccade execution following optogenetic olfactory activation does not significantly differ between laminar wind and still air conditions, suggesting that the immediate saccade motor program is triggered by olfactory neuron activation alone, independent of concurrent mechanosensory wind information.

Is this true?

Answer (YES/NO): NO